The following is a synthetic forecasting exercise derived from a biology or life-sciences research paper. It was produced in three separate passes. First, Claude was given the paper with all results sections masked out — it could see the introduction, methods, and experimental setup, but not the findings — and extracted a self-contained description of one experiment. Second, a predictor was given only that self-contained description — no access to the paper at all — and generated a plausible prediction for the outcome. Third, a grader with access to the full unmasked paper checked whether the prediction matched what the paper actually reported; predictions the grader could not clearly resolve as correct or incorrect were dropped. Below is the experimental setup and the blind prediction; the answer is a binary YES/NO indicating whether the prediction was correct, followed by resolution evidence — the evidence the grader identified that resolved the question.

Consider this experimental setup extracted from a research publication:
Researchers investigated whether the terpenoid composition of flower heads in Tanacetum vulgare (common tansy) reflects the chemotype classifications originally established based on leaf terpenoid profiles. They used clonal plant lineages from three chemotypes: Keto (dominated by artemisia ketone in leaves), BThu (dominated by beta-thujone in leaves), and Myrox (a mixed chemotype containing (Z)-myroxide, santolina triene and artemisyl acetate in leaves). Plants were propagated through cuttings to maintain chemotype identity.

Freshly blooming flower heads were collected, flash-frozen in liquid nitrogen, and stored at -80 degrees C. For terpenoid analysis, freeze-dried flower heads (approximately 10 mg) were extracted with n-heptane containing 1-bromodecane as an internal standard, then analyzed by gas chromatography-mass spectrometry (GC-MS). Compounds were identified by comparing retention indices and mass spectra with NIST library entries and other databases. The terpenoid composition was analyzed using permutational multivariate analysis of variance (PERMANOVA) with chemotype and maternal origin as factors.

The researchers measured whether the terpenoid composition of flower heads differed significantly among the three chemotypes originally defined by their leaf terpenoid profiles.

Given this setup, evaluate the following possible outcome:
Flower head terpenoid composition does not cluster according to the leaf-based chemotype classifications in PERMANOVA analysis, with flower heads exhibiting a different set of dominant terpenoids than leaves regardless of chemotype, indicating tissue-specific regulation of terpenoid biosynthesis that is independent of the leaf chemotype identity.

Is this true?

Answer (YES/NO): NO